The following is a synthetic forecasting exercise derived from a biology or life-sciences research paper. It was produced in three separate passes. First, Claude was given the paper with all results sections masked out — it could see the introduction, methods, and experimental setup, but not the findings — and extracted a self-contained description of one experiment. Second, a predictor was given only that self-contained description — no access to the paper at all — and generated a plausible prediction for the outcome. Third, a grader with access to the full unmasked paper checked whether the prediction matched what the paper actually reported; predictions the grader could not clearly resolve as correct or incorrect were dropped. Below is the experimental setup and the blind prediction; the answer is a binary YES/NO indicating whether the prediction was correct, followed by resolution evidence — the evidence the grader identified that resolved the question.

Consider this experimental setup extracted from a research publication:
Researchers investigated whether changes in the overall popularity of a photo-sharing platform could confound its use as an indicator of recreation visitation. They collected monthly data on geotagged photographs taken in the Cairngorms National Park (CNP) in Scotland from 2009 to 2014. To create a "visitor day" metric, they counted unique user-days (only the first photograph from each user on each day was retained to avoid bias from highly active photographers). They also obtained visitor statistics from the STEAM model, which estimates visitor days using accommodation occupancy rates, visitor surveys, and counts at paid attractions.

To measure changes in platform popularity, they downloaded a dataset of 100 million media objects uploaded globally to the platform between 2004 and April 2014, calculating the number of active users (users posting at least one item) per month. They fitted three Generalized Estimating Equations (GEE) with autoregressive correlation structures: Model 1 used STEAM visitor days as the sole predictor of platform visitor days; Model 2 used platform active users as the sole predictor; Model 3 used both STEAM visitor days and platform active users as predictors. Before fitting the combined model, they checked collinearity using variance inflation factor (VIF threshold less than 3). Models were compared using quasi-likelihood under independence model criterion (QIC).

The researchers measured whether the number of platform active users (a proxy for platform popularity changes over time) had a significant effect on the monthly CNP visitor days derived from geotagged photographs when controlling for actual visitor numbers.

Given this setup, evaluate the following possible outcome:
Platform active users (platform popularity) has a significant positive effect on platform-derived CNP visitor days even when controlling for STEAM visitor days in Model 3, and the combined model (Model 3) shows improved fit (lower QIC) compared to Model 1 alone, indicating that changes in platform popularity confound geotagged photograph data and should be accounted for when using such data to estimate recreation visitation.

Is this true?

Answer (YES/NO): NO